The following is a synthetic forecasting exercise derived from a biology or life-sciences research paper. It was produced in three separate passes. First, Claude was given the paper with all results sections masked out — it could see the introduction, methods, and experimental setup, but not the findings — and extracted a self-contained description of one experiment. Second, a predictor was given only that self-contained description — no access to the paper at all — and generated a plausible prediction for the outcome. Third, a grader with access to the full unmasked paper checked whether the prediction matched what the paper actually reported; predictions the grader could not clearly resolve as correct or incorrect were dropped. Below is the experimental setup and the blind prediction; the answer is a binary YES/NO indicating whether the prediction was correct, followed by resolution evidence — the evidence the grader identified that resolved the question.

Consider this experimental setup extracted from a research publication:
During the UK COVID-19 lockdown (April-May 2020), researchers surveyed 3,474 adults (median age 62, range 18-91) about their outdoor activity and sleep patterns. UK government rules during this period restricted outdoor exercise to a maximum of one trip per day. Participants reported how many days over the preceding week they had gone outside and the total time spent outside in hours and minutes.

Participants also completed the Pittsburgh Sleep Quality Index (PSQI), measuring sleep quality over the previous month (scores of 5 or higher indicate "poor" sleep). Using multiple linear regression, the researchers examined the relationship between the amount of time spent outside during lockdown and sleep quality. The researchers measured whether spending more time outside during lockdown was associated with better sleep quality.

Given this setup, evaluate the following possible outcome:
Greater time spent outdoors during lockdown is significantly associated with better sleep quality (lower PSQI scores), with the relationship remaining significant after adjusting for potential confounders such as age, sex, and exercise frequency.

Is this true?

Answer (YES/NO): NO